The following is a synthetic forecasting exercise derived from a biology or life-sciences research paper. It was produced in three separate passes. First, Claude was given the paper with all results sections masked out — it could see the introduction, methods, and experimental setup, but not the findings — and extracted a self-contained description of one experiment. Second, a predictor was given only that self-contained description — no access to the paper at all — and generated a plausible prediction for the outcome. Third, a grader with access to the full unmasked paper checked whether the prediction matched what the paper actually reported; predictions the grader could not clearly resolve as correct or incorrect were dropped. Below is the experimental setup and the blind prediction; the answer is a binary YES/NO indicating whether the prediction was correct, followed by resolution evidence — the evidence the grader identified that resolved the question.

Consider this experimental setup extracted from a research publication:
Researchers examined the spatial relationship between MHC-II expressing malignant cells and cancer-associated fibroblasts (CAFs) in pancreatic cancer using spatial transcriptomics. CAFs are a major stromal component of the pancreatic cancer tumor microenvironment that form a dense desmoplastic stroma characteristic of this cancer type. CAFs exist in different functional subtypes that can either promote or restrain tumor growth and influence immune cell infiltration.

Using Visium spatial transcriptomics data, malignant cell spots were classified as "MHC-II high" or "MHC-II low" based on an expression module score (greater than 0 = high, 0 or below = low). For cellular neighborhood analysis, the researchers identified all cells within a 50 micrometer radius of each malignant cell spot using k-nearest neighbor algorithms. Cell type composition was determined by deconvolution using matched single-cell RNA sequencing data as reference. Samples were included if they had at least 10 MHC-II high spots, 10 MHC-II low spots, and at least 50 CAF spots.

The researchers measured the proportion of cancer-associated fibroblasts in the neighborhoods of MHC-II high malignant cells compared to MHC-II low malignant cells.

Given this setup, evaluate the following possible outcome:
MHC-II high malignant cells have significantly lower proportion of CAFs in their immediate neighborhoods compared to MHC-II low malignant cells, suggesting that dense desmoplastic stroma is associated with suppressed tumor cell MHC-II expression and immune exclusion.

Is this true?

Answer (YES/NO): YES